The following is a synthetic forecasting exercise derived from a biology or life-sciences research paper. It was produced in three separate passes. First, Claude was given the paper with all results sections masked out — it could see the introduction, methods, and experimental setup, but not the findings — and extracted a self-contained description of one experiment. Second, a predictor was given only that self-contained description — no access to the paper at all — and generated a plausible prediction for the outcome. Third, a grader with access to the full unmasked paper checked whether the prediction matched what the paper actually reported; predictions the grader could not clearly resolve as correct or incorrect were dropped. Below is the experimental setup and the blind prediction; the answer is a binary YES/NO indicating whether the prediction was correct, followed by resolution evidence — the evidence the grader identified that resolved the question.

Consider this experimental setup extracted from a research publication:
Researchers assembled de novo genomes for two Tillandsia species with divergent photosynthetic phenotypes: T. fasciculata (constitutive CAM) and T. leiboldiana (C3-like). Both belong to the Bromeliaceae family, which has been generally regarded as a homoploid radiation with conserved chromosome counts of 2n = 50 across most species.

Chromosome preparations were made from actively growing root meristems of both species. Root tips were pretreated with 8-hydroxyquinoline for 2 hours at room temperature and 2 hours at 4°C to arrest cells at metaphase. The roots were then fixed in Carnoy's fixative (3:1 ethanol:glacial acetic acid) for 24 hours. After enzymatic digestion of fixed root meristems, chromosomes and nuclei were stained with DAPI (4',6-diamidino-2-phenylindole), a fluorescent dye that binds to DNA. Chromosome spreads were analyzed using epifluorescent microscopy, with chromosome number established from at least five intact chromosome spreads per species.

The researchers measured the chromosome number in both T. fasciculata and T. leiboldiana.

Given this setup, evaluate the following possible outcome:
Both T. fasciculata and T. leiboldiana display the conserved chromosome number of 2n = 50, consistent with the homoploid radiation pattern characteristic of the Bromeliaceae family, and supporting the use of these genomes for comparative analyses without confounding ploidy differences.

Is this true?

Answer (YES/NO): NO